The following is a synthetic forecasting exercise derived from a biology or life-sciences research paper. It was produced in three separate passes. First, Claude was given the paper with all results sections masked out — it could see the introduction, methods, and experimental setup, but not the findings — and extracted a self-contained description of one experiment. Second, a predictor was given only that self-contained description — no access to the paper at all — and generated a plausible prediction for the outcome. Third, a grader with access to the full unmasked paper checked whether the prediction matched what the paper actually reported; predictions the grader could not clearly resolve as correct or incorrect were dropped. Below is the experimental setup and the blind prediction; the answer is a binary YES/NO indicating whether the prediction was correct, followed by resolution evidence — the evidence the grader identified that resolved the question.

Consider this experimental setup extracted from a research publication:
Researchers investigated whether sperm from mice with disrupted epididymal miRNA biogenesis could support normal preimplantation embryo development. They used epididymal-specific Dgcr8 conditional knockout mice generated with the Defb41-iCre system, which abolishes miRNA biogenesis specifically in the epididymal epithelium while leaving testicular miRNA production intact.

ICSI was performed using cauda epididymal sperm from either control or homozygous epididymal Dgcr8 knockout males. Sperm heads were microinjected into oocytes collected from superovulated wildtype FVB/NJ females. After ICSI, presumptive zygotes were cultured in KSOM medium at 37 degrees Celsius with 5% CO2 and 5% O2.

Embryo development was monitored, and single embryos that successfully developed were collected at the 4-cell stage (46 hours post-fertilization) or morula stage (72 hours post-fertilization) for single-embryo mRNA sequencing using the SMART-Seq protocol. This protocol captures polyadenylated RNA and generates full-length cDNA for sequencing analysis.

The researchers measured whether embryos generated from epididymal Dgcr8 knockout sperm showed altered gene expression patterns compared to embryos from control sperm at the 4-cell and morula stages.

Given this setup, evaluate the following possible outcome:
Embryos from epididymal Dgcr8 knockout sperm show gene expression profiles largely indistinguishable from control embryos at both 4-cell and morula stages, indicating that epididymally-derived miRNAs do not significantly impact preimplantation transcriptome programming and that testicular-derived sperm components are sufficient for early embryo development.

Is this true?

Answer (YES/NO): NO